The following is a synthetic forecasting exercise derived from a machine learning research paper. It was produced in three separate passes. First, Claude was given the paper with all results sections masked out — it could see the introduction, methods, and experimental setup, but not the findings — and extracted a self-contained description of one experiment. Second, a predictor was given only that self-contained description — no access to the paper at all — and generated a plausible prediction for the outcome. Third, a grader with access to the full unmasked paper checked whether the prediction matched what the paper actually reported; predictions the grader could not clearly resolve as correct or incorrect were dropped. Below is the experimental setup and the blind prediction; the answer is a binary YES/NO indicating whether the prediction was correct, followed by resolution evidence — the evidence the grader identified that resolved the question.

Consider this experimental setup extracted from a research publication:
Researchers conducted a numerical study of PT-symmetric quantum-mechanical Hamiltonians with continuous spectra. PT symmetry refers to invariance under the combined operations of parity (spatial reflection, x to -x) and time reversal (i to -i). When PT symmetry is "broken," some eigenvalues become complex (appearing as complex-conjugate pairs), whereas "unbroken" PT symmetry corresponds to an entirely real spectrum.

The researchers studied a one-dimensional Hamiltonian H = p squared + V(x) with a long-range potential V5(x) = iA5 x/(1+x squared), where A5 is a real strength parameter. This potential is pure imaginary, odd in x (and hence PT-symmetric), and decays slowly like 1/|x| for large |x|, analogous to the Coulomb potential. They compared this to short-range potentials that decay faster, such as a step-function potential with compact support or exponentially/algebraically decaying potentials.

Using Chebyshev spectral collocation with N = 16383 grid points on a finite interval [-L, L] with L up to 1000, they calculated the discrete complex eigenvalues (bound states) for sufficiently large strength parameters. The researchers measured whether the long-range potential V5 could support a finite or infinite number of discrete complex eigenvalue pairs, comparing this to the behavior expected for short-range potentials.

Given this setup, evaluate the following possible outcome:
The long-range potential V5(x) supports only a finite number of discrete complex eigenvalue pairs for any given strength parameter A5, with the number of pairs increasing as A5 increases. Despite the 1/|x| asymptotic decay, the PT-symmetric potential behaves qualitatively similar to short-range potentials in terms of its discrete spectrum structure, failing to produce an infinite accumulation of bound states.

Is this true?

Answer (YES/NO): NO